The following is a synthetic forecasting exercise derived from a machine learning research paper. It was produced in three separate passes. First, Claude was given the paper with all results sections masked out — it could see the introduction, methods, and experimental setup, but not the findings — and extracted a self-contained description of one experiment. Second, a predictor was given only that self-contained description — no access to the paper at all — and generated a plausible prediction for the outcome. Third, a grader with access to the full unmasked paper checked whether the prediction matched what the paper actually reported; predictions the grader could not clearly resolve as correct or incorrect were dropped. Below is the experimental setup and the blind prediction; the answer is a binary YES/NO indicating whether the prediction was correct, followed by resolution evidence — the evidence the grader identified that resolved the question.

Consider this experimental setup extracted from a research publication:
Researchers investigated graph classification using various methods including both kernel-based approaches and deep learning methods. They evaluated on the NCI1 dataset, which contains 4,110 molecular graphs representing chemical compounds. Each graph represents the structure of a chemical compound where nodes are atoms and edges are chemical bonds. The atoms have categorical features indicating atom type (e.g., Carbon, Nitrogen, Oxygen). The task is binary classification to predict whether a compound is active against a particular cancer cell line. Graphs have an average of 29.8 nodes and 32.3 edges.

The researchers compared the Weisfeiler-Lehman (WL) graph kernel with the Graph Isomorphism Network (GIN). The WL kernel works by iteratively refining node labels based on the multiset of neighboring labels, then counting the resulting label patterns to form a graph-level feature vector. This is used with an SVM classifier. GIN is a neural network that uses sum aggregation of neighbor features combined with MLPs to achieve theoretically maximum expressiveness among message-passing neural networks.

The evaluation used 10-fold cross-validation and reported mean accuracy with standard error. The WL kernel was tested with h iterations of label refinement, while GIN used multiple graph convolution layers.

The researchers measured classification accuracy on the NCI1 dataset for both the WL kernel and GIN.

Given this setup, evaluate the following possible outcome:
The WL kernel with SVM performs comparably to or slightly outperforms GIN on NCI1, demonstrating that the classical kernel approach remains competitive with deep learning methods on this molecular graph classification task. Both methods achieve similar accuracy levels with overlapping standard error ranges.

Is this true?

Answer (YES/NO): NO